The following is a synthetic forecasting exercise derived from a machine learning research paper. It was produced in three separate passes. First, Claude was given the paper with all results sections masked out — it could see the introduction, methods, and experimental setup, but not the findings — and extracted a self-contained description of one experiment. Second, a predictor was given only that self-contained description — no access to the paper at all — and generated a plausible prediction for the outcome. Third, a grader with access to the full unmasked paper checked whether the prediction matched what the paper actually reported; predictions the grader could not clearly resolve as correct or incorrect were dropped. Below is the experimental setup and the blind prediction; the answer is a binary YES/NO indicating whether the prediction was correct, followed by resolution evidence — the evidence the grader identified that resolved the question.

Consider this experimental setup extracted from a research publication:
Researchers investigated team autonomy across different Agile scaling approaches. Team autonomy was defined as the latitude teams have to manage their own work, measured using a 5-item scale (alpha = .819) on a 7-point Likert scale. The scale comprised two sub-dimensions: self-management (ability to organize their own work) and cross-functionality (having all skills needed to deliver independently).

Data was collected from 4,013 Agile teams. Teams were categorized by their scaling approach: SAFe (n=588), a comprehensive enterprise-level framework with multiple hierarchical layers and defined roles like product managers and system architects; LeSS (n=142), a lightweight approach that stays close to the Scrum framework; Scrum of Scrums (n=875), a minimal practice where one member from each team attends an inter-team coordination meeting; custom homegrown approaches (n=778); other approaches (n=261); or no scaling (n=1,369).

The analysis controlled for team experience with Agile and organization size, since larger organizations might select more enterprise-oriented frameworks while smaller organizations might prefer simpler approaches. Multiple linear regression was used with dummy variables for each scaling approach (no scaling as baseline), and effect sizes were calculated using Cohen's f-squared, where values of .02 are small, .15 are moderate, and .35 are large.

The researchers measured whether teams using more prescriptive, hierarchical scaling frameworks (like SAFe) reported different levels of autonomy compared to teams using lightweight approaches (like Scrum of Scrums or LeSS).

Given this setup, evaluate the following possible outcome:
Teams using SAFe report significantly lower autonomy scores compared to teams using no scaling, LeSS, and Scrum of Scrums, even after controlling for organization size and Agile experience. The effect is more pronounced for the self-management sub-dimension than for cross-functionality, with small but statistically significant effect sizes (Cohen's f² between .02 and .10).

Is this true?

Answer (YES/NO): NO